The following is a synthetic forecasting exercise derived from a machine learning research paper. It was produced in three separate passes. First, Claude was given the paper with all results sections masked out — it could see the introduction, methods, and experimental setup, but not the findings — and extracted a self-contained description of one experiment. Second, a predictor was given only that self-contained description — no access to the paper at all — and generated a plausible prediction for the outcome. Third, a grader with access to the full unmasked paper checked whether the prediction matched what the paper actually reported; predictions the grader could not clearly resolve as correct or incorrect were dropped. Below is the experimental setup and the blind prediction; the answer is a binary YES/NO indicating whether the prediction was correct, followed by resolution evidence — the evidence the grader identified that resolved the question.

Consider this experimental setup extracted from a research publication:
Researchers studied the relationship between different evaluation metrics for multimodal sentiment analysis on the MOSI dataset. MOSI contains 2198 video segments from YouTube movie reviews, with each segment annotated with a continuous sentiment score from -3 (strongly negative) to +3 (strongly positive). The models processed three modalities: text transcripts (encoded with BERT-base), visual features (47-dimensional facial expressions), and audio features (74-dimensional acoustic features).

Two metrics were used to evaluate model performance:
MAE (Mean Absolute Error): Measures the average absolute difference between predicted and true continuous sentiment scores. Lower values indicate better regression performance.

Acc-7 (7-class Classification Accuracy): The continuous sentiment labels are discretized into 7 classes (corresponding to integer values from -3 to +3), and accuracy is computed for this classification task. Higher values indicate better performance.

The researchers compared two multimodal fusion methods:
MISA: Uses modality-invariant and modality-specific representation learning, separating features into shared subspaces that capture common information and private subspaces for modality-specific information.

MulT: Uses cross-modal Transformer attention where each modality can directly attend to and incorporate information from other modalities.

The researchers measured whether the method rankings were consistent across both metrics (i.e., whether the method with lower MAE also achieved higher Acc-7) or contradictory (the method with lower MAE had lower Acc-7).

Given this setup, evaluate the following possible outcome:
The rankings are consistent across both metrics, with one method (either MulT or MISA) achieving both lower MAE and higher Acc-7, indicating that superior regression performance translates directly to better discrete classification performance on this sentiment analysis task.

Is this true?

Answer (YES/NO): YES